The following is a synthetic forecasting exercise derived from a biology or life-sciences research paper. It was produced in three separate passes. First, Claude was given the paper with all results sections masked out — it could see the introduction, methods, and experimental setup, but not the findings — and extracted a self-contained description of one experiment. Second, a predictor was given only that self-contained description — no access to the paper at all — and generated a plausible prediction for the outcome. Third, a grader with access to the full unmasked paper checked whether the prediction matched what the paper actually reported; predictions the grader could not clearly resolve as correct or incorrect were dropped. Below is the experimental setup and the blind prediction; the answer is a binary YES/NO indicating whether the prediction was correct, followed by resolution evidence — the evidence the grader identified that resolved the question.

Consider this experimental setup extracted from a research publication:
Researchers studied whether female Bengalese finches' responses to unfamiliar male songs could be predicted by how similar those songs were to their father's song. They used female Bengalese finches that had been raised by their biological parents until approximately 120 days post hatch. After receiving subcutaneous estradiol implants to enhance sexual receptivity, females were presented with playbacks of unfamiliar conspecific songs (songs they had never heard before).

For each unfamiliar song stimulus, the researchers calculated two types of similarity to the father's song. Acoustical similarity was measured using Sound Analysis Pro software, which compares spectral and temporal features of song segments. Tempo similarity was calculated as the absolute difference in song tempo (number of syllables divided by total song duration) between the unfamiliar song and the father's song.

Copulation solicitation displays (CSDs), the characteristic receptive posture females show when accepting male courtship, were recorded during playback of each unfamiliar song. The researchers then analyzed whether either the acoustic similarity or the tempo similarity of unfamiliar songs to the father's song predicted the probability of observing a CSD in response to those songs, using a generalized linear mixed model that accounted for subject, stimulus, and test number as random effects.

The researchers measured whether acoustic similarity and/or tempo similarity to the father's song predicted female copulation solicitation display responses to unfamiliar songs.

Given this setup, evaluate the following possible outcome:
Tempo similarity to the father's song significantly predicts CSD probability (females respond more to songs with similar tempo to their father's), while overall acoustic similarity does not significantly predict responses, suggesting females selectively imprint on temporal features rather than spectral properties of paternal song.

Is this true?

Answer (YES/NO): NO